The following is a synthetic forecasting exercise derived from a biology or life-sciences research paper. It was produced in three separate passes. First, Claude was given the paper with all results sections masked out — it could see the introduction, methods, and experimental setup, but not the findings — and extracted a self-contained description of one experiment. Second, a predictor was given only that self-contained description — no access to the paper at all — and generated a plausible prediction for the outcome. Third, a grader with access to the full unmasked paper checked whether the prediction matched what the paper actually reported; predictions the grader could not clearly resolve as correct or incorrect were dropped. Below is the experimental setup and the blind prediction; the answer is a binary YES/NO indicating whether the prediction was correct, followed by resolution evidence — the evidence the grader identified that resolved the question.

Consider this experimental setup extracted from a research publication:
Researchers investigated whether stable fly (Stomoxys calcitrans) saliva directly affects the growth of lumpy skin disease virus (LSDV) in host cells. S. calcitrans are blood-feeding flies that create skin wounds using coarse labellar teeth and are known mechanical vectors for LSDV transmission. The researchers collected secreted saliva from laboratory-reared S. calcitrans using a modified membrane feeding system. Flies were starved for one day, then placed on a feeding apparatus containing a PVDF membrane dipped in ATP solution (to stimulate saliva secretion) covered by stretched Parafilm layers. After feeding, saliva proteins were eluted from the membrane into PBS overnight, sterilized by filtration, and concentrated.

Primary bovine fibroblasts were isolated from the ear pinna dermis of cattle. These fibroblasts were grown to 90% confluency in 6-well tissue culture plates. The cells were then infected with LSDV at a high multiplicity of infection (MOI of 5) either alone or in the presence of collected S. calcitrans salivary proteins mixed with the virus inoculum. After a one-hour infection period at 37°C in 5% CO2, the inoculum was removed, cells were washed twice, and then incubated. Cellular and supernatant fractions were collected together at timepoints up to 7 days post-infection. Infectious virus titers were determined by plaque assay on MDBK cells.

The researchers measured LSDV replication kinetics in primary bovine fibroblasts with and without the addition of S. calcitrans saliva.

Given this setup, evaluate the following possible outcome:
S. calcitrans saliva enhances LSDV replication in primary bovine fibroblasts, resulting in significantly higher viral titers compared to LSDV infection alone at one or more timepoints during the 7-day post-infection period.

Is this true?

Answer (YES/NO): NO